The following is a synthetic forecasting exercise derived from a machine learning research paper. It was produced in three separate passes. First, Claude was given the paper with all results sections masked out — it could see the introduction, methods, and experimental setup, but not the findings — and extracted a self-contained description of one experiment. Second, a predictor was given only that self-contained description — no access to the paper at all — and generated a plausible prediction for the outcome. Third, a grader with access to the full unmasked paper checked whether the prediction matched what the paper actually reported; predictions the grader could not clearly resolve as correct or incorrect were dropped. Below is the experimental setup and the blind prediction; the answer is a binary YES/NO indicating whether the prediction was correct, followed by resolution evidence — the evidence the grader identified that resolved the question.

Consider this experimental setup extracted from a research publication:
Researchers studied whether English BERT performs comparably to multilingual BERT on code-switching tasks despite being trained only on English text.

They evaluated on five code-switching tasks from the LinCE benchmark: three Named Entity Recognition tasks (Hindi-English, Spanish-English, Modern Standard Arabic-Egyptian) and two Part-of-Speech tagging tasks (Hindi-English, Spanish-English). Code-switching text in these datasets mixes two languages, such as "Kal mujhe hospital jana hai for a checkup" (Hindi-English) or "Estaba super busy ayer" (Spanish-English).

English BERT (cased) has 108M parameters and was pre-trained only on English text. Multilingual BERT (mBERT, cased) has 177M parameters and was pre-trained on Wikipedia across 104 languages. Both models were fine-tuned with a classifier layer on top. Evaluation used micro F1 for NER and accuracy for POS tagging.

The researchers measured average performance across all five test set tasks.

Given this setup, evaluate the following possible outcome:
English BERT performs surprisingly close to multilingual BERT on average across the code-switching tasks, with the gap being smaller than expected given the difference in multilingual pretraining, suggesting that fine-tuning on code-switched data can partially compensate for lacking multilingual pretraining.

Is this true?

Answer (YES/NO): YES